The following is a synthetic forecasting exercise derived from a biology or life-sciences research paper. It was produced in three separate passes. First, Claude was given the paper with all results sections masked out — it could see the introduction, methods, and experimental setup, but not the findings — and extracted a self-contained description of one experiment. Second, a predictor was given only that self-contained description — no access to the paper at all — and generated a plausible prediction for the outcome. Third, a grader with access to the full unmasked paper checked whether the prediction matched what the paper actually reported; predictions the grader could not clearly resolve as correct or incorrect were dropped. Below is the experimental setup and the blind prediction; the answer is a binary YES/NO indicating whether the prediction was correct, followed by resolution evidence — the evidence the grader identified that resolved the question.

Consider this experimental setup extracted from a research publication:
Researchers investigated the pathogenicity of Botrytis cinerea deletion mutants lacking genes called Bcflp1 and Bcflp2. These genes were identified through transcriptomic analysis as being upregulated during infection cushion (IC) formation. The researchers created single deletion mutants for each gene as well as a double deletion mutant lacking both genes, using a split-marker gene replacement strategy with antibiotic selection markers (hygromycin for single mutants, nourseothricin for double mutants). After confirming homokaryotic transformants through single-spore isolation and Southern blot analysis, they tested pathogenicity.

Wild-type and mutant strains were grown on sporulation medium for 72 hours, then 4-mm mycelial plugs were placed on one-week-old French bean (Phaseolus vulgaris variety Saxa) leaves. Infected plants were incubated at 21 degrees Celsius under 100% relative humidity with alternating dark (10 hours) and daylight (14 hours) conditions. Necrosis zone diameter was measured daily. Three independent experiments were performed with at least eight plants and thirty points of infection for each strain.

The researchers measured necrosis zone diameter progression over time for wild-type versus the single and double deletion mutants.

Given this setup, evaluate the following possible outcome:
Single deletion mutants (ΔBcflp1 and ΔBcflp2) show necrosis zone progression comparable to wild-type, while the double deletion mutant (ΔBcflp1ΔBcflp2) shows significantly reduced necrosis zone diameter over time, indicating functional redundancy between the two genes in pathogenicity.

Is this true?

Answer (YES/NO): NO